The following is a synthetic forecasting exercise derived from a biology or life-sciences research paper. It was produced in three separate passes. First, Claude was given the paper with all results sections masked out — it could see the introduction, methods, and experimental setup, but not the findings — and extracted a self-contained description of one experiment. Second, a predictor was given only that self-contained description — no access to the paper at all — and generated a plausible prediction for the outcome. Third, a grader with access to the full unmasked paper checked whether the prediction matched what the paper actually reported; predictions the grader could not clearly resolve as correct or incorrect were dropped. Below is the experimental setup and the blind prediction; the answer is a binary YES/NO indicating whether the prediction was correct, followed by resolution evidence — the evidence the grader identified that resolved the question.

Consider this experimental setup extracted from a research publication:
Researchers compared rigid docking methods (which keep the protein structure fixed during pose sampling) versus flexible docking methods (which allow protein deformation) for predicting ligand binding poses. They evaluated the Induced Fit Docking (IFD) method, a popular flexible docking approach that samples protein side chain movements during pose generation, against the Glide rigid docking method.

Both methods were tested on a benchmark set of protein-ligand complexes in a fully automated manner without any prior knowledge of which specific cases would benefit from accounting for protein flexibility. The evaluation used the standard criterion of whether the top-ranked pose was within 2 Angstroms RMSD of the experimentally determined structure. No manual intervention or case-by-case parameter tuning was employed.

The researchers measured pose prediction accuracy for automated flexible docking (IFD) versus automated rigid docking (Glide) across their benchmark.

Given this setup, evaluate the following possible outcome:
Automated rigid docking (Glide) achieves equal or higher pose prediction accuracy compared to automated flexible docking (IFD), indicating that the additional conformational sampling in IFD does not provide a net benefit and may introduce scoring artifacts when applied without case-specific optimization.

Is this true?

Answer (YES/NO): YES